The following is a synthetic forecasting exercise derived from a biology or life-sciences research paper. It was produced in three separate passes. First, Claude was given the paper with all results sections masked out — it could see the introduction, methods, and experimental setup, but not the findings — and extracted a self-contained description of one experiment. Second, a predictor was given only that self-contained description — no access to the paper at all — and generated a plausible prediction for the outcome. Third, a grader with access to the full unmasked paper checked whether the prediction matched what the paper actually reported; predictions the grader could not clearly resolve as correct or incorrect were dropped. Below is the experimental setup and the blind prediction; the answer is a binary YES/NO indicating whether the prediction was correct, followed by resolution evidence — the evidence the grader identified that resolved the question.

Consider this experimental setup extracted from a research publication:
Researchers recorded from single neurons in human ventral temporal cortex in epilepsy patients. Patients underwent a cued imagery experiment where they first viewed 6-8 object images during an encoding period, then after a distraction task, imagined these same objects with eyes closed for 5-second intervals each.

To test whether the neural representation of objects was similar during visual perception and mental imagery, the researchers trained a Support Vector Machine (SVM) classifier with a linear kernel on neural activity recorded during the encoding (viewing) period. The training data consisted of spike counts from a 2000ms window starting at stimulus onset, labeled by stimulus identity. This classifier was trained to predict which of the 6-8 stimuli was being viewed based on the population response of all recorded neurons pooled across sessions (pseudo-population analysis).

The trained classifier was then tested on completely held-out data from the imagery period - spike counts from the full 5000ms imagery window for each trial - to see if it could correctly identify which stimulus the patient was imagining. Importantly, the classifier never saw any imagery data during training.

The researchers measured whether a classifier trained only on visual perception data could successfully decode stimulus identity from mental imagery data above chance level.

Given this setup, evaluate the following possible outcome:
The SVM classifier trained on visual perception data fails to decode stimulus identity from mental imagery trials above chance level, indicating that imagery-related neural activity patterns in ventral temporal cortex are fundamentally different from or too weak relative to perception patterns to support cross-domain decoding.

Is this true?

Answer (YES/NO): NO